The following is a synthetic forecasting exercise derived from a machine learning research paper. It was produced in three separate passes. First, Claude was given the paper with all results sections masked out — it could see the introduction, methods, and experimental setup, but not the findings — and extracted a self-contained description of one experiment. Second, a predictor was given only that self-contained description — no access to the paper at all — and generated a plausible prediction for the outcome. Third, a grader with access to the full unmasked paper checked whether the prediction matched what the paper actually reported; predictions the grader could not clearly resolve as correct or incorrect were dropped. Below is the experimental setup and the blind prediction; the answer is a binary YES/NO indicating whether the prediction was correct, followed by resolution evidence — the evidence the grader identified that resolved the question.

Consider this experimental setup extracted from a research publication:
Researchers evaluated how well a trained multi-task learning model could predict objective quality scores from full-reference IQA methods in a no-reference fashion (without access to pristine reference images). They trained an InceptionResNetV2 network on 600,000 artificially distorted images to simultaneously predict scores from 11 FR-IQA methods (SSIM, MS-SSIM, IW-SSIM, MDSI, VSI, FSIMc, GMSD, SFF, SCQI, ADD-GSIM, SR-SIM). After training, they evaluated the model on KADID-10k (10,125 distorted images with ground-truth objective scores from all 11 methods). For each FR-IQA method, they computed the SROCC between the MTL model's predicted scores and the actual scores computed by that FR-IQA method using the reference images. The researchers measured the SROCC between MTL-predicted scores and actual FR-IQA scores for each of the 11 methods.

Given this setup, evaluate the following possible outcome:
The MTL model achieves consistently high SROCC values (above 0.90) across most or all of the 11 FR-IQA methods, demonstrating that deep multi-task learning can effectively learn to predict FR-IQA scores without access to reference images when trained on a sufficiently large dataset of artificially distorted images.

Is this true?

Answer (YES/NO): YES